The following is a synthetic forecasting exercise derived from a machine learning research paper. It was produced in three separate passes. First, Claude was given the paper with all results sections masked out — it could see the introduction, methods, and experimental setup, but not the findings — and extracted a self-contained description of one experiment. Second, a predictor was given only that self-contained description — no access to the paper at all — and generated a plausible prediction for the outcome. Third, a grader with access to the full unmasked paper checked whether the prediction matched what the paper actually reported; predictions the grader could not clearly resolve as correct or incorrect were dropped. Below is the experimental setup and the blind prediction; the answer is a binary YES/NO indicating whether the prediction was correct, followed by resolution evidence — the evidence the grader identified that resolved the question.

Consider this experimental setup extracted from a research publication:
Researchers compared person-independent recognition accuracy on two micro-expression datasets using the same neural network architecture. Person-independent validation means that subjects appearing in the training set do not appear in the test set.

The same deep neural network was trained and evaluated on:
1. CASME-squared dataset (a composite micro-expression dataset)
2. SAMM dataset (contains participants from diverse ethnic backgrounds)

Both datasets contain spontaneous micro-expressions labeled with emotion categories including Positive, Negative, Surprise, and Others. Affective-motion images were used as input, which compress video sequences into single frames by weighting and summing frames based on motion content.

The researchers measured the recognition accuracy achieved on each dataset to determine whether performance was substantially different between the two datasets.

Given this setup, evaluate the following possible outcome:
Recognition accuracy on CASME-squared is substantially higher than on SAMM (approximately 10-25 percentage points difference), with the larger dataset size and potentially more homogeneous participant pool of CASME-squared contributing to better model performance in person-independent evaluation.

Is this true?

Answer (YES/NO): NO